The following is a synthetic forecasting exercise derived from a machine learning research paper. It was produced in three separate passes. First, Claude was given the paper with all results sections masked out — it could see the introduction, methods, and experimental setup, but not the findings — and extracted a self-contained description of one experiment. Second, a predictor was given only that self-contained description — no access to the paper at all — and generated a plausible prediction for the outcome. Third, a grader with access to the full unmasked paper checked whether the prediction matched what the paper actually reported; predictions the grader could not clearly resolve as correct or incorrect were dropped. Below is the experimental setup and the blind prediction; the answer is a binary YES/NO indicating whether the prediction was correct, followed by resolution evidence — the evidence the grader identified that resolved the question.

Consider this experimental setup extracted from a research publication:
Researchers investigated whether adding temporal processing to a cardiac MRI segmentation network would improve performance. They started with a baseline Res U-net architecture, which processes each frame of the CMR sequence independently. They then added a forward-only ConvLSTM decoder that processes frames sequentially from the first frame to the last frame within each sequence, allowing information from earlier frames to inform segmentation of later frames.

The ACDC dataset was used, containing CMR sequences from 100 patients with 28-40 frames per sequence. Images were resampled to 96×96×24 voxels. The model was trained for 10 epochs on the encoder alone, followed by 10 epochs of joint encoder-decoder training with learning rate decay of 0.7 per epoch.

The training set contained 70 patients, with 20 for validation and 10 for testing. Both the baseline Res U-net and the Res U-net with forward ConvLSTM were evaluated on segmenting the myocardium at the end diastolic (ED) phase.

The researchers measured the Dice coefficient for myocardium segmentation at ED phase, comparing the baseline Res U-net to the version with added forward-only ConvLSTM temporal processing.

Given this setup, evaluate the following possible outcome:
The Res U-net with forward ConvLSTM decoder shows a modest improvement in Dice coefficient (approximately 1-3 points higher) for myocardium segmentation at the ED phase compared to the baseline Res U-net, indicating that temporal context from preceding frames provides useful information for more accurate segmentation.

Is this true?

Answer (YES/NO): NO